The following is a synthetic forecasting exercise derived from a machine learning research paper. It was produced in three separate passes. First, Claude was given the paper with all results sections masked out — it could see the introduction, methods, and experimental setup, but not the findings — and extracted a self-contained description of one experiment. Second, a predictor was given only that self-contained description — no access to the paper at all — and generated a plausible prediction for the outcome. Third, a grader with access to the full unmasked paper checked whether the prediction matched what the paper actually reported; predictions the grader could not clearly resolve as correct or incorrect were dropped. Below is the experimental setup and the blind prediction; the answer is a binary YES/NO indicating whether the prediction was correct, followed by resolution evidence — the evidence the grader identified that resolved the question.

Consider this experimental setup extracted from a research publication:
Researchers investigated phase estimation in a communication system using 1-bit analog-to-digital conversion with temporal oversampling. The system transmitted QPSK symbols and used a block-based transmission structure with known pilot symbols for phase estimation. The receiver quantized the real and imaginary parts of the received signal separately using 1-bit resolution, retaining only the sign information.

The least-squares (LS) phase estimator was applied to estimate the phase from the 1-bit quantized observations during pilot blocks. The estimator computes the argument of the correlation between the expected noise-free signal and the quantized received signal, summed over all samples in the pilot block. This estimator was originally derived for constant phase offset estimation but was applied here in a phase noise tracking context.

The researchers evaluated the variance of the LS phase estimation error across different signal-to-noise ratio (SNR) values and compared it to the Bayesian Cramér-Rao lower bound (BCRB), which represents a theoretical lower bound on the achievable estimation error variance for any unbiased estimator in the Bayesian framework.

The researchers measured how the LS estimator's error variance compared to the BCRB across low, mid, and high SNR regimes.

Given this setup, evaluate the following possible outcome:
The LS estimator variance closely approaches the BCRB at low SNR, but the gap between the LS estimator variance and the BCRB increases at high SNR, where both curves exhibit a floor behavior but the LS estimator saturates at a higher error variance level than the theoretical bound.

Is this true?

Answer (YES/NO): YES